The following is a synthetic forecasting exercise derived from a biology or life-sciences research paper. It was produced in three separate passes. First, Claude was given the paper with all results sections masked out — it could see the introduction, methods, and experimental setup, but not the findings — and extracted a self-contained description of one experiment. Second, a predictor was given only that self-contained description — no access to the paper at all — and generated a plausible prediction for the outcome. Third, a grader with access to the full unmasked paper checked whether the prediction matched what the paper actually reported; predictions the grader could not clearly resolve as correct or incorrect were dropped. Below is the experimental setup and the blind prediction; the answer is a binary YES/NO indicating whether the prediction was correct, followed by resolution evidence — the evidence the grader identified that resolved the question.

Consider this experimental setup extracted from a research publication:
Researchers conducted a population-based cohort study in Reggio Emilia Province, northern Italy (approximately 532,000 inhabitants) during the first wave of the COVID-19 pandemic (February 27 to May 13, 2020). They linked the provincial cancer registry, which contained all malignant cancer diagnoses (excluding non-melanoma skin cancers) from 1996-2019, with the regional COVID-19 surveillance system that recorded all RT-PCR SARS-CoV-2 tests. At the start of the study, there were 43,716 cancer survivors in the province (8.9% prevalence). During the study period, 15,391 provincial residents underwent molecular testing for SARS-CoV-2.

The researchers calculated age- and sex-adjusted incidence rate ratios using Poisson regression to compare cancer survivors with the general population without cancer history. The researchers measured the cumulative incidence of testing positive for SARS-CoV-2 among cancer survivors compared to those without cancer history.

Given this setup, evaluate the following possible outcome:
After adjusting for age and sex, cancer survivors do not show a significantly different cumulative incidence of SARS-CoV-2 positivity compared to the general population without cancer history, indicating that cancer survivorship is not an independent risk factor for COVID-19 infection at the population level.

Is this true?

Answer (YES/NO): NO